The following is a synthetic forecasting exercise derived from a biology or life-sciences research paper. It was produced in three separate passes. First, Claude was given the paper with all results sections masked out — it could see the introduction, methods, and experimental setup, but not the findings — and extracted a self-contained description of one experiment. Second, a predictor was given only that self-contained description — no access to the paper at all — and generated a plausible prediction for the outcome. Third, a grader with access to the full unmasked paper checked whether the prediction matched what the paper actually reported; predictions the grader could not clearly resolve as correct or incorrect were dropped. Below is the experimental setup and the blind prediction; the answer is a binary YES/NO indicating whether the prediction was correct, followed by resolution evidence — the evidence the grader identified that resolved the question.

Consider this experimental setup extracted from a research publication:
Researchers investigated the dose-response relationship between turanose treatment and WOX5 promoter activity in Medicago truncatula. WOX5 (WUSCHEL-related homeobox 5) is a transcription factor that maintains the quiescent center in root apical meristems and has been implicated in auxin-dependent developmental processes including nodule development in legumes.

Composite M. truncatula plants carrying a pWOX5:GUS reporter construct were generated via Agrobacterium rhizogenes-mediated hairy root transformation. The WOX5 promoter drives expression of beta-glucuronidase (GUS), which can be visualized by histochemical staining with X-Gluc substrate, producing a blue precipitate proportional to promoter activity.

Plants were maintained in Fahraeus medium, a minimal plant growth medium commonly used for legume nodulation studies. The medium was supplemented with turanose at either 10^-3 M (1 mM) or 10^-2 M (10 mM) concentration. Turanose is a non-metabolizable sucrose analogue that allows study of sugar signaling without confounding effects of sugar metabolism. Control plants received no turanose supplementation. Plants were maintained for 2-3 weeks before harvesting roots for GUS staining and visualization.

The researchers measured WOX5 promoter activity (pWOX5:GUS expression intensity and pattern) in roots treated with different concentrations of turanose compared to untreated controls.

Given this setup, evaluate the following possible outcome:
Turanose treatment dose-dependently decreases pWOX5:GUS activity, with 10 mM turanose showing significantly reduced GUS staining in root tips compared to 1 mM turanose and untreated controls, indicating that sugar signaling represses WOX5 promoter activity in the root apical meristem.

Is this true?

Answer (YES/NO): NO